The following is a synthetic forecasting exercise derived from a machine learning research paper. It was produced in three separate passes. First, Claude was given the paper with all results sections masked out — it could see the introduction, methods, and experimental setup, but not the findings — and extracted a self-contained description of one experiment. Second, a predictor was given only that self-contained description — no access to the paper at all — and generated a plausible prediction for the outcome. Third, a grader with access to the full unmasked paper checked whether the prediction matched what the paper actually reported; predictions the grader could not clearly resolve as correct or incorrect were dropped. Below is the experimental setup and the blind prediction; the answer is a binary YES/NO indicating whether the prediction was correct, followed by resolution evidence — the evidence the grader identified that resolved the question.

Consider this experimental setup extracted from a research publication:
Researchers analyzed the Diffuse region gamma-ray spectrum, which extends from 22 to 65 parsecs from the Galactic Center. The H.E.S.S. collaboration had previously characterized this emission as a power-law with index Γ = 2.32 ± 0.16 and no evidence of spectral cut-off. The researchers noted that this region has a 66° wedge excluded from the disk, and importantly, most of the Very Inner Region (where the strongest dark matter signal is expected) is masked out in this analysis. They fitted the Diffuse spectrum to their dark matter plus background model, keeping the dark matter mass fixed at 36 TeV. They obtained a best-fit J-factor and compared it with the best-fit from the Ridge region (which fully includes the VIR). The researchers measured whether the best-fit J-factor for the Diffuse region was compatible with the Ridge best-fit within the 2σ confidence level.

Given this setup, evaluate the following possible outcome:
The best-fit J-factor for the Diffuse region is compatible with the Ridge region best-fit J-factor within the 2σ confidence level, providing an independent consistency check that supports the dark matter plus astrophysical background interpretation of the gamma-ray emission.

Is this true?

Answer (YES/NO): YES